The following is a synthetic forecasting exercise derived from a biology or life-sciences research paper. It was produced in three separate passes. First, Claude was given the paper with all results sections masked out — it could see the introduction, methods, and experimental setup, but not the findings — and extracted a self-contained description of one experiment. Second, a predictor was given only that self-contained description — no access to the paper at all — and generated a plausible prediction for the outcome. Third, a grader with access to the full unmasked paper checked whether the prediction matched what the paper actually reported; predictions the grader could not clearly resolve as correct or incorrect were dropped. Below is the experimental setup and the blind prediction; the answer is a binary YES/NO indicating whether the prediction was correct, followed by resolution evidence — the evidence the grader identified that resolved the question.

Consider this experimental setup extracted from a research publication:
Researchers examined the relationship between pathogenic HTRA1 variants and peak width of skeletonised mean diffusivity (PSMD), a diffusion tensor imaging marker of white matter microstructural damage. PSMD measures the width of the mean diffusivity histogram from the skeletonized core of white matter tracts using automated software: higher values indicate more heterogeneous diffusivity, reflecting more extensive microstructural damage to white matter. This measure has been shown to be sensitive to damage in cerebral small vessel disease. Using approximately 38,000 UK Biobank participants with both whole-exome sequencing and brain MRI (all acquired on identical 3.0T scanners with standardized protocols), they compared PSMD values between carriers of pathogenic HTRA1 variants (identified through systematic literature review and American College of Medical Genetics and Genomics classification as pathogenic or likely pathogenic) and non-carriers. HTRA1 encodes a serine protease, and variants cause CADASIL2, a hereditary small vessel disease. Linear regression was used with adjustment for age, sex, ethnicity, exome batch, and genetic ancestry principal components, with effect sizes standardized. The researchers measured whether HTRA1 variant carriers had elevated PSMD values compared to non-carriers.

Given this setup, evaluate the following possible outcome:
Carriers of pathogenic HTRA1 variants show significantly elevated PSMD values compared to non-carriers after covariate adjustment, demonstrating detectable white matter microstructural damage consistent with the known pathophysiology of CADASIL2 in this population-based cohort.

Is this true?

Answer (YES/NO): YES